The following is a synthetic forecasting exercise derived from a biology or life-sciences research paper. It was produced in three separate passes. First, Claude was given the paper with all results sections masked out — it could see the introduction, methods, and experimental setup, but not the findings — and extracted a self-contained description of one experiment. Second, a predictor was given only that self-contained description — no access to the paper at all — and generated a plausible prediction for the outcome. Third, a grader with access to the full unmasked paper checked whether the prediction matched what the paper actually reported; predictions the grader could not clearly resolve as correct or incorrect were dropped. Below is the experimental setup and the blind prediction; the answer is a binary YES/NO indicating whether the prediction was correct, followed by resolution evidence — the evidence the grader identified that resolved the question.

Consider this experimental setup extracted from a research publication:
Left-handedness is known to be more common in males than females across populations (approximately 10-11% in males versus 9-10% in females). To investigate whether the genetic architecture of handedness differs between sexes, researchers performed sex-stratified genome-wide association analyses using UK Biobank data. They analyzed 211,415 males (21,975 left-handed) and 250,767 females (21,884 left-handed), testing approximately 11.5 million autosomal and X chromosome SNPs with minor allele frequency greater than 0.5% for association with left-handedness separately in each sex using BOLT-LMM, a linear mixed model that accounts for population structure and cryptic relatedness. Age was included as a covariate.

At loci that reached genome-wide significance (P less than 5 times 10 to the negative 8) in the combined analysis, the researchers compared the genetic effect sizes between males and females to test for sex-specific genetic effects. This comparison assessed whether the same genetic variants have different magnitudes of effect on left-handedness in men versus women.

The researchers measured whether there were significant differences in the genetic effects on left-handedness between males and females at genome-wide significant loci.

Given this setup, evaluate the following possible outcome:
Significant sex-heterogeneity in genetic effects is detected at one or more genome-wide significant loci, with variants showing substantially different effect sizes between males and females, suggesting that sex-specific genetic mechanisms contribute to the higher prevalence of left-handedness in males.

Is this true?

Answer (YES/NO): NO